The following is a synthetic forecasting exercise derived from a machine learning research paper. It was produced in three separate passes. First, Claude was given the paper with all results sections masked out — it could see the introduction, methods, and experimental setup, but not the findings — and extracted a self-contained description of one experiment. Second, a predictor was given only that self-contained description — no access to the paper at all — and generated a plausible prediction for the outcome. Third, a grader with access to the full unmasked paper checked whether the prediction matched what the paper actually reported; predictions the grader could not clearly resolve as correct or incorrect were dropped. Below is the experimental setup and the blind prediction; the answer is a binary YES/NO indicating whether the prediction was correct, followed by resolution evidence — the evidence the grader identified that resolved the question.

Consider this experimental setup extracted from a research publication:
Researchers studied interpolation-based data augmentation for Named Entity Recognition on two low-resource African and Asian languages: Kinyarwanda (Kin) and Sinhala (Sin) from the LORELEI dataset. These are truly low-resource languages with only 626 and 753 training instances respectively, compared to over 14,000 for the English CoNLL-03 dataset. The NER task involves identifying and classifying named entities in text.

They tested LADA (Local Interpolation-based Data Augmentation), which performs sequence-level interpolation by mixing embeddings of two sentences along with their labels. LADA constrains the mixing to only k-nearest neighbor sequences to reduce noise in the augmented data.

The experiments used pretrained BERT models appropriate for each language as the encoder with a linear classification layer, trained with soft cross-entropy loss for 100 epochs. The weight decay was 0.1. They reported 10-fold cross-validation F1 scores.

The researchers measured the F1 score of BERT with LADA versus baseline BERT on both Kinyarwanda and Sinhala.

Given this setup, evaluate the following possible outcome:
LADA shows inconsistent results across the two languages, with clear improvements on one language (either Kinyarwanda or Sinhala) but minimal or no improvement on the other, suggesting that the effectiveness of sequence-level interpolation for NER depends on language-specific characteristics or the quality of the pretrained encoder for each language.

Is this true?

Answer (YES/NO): NO